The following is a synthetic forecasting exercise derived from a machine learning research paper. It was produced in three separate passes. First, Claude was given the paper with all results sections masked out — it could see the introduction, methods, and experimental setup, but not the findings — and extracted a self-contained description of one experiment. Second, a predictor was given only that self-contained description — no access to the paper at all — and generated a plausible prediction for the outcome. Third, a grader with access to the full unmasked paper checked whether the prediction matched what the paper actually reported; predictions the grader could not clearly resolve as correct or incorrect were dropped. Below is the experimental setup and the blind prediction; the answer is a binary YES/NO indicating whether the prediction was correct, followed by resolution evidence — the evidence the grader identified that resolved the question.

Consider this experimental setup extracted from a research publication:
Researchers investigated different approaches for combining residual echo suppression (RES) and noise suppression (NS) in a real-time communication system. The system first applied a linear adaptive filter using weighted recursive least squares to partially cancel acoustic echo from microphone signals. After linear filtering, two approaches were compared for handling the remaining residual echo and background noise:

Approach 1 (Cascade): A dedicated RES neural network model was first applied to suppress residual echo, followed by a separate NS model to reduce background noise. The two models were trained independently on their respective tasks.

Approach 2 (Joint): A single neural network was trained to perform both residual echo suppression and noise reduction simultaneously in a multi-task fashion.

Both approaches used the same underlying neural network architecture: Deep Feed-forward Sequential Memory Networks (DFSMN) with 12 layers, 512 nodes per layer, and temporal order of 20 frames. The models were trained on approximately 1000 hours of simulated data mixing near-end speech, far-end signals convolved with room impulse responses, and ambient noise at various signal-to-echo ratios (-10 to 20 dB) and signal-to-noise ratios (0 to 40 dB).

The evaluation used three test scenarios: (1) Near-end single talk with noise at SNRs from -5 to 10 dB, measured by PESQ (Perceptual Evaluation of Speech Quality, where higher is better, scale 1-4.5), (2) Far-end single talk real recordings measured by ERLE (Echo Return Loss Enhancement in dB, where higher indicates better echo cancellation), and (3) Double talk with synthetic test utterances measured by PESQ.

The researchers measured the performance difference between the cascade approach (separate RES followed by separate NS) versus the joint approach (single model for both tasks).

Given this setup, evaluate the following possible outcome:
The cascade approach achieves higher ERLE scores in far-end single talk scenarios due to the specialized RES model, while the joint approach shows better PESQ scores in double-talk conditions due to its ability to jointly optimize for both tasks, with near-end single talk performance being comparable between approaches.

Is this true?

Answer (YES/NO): NO